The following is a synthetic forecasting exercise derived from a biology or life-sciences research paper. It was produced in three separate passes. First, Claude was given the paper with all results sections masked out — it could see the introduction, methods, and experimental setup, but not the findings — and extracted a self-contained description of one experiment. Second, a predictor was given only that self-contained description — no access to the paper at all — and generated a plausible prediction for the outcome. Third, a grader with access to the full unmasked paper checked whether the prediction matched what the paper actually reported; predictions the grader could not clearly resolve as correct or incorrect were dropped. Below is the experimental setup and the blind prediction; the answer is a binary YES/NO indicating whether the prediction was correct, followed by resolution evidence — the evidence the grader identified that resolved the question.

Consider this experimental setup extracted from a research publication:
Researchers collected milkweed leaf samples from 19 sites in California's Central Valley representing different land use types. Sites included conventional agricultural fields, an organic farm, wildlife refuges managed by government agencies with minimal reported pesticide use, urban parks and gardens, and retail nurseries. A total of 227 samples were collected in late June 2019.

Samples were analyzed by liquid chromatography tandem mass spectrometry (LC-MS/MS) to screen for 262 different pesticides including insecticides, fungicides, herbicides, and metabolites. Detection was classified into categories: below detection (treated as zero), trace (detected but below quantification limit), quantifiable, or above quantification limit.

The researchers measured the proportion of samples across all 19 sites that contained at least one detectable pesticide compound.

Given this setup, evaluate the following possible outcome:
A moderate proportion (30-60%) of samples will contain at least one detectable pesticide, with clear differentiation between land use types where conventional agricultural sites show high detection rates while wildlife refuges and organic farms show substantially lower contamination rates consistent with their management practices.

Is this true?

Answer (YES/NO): NO